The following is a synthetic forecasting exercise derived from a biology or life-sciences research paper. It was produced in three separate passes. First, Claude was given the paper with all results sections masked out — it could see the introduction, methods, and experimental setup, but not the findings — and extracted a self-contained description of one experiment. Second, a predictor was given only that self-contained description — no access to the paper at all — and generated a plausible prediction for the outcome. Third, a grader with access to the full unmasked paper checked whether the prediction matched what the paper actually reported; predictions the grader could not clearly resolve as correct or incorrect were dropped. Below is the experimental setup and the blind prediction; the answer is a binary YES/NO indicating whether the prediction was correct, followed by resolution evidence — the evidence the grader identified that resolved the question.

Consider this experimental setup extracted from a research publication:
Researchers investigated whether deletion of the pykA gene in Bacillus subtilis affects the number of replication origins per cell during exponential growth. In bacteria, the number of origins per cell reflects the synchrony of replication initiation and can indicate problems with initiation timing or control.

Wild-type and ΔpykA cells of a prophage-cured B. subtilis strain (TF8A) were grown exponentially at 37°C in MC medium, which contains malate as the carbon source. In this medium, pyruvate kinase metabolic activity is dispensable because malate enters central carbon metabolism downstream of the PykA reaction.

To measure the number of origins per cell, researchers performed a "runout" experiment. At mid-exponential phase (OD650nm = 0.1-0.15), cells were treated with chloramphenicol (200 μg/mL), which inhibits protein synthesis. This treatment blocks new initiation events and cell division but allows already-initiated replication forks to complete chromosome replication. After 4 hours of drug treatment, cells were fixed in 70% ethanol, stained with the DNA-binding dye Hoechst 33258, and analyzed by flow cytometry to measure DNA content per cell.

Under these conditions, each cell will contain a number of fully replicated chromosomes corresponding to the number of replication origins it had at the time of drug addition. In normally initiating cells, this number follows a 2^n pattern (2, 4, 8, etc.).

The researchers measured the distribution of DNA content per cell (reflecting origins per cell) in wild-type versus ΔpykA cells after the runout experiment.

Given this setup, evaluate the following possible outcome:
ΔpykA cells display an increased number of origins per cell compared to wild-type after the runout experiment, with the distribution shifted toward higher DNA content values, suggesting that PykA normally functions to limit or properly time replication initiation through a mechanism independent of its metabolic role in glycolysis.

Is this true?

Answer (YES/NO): NO